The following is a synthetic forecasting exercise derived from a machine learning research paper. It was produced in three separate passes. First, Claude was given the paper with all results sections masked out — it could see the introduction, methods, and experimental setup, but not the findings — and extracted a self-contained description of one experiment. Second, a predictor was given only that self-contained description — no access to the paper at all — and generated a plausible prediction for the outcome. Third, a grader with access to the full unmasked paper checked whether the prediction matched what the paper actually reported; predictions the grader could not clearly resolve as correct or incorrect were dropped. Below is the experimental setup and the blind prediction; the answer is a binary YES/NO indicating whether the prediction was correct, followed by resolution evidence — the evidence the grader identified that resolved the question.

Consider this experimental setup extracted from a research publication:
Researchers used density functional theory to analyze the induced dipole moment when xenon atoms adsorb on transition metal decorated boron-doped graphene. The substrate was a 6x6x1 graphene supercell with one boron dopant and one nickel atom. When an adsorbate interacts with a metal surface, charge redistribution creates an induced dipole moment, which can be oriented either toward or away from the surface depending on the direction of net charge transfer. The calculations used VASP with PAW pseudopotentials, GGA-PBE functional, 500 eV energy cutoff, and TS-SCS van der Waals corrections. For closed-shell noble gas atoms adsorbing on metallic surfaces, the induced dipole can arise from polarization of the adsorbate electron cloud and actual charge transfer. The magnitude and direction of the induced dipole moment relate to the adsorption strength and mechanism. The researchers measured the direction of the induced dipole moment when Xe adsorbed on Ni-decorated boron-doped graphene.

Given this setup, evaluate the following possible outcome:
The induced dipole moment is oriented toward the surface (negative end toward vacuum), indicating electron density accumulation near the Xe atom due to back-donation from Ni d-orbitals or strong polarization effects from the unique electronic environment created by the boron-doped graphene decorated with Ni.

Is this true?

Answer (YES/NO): NO